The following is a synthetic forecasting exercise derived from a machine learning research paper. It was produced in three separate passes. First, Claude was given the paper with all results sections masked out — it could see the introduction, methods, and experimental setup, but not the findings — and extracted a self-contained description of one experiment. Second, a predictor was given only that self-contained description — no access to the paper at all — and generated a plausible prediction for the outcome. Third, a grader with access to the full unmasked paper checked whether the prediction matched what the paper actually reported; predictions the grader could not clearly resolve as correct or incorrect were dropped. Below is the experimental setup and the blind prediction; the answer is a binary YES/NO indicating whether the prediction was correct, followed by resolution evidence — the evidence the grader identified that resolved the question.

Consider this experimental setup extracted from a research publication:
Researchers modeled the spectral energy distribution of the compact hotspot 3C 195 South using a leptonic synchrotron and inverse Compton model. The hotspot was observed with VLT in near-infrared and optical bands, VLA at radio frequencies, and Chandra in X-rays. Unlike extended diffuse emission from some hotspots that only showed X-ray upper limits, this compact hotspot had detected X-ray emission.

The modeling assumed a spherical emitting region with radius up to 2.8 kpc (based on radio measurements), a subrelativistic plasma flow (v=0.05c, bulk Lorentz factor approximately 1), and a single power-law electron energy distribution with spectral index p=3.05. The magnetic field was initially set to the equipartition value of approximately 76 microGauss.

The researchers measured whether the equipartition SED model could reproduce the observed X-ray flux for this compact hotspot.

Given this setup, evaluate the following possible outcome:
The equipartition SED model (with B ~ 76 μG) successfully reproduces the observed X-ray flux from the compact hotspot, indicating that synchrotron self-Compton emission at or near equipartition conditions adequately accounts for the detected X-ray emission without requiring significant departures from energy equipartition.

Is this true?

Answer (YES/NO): NO